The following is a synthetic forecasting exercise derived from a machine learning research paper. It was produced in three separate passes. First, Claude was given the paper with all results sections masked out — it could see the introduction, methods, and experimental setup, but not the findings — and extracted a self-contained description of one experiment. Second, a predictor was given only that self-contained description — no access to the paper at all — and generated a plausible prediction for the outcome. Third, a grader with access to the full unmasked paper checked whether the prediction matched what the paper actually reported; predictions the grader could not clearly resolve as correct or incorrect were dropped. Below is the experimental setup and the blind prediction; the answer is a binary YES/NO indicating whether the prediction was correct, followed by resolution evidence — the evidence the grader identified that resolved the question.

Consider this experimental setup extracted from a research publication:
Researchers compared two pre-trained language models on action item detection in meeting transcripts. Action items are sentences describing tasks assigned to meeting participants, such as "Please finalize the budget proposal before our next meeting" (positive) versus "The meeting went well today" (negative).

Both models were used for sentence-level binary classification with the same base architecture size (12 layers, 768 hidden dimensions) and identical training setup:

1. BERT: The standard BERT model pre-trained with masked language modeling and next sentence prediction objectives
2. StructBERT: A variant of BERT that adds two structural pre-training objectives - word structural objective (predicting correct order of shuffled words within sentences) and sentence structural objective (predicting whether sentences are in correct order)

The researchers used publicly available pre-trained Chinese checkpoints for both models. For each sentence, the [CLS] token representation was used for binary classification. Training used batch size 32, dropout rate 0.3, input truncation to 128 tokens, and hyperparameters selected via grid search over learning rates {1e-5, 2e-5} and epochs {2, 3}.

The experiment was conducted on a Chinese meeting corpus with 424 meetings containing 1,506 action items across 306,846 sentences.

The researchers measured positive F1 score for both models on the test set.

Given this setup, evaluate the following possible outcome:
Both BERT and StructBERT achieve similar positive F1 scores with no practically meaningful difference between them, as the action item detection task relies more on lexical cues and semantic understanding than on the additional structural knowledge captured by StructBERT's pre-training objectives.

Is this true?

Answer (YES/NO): NO